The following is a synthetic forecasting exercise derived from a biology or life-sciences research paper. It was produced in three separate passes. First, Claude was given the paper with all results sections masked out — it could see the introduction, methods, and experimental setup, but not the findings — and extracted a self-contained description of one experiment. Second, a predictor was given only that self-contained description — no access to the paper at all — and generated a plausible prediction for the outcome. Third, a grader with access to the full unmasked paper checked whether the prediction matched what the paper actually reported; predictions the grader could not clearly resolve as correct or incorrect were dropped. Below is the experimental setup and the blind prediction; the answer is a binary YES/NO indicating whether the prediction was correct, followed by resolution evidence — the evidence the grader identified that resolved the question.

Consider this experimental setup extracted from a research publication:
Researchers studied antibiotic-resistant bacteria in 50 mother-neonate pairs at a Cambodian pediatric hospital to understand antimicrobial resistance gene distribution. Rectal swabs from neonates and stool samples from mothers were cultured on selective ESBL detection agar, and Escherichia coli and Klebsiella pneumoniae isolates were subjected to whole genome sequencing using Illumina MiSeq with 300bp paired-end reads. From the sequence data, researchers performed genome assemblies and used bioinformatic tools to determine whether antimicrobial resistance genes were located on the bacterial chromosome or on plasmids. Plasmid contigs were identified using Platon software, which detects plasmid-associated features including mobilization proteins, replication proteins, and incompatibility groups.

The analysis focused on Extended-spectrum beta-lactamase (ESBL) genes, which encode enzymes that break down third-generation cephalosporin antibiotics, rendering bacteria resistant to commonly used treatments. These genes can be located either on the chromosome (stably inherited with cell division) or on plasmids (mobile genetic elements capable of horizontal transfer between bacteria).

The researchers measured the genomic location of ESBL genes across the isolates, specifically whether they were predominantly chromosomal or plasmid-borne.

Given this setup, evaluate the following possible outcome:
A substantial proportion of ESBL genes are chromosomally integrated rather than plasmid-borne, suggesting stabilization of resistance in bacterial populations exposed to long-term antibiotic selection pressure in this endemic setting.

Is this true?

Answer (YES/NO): YES